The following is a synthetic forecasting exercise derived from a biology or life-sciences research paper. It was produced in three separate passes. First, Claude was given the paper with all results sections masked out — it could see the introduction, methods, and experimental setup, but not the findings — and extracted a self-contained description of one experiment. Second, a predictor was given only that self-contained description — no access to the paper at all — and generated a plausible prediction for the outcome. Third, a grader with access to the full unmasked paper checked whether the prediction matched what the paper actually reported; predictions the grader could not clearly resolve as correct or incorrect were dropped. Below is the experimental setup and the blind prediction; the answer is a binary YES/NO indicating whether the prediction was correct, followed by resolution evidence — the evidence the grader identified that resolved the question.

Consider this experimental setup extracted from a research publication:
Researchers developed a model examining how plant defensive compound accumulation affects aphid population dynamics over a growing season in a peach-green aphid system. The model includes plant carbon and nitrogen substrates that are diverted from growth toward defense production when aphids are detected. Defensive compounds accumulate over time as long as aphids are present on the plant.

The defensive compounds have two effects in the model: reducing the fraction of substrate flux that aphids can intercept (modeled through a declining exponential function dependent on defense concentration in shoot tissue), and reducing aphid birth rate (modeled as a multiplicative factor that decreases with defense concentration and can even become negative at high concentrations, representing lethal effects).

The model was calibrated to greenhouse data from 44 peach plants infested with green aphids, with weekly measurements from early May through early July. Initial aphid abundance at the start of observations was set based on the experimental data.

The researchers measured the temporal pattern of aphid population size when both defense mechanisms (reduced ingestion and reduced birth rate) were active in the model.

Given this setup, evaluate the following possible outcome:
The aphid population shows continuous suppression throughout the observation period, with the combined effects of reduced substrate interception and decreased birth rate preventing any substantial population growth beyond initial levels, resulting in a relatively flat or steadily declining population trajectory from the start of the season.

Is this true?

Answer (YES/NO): NO